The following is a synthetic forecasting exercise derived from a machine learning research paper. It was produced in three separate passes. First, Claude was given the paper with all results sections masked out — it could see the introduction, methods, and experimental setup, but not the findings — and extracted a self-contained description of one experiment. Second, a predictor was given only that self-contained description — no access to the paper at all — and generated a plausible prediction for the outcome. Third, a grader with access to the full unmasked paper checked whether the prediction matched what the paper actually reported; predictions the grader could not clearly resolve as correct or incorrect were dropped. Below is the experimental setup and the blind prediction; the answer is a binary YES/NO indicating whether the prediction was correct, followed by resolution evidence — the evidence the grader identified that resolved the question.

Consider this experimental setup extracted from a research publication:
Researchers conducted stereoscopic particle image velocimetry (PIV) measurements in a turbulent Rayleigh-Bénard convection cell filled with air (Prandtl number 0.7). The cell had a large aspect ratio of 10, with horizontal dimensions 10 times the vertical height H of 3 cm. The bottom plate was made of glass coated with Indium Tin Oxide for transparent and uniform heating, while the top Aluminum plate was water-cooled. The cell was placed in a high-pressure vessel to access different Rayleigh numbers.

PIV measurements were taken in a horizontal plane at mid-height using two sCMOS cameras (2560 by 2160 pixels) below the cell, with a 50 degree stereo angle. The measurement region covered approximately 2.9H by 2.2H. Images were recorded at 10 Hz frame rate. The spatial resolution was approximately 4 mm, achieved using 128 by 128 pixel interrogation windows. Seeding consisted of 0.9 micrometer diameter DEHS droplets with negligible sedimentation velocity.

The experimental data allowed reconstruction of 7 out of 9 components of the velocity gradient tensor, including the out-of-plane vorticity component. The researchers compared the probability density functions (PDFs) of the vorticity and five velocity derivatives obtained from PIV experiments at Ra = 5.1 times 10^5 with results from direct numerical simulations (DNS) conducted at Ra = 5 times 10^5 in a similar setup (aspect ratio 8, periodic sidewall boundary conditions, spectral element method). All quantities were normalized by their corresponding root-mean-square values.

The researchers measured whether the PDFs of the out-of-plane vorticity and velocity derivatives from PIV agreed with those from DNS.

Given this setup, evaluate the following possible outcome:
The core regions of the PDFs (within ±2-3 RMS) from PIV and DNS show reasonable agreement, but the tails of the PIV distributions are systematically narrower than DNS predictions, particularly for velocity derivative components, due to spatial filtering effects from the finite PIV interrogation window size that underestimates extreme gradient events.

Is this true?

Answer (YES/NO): NO